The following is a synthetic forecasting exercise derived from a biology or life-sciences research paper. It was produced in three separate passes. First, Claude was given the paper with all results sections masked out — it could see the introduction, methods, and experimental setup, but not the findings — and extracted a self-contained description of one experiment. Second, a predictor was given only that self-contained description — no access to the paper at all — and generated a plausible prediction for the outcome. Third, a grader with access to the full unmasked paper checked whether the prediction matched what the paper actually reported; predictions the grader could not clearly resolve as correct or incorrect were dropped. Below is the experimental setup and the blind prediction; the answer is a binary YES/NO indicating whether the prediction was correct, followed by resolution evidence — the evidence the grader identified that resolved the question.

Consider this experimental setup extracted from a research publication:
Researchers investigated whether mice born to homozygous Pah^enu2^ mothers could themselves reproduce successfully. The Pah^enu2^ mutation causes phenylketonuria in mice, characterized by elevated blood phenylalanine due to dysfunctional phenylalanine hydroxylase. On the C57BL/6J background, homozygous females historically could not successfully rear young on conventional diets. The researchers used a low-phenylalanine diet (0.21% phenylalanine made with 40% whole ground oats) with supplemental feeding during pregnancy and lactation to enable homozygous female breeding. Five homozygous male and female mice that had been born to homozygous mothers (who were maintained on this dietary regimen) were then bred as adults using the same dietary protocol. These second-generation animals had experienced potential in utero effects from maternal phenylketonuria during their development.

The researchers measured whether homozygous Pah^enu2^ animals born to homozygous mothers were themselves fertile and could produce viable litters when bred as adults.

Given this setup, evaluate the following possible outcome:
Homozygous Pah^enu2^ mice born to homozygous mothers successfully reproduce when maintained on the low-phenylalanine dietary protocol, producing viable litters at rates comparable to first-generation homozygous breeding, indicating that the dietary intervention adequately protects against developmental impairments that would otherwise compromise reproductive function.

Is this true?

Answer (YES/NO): YES